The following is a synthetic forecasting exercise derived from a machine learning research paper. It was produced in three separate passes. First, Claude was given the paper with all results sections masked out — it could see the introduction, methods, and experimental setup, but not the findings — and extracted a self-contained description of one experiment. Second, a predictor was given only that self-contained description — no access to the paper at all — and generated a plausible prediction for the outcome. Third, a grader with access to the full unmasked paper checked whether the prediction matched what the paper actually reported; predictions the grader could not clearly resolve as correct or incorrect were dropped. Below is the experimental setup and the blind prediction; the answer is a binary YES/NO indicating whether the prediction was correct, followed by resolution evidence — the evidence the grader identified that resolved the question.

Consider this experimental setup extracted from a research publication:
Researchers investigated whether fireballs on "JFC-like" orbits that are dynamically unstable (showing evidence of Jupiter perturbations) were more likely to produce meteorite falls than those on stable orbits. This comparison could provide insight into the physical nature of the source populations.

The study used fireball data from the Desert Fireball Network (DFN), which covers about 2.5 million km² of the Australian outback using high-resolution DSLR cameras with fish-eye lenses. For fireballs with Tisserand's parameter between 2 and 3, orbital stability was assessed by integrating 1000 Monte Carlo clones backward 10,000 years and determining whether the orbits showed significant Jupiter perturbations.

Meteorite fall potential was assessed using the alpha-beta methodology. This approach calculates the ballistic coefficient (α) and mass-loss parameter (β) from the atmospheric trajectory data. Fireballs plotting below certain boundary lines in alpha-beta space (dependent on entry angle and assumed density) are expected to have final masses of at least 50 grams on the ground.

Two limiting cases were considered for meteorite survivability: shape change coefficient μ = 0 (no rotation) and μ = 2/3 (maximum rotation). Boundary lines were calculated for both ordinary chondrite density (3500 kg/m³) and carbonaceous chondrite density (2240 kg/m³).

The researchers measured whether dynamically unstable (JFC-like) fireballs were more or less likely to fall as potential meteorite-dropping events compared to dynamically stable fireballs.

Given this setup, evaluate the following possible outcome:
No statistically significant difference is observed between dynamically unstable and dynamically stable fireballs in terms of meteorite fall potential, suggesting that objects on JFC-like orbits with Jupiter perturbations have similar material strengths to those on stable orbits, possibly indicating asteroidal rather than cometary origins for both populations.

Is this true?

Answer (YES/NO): NO